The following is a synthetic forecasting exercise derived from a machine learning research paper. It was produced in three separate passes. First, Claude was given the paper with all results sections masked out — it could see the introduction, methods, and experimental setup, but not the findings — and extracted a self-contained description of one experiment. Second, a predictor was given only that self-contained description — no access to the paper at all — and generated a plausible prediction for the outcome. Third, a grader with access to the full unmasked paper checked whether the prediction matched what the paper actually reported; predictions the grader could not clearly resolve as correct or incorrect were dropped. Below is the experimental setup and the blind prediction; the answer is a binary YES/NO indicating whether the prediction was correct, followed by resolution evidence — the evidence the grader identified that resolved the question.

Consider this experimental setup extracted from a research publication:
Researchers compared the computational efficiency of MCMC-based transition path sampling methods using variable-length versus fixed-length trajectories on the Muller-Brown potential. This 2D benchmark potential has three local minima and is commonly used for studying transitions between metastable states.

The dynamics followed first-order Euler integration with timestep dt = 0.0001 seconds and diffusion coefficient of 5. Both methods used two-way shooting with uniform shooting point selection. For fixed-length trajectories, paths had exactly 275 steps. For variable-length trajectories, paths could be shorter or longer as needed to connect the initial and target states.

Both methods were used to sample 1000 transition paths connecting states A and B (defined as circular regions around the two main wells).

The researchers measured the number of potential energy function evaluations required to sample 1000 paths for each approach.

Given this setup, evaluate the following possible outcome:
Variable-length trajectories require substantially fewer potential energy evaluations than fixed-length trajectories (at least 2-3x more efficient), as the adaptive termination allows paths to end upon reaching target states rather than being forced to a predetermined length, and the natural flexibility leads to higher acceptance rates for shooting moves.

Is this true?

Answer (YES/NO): YES